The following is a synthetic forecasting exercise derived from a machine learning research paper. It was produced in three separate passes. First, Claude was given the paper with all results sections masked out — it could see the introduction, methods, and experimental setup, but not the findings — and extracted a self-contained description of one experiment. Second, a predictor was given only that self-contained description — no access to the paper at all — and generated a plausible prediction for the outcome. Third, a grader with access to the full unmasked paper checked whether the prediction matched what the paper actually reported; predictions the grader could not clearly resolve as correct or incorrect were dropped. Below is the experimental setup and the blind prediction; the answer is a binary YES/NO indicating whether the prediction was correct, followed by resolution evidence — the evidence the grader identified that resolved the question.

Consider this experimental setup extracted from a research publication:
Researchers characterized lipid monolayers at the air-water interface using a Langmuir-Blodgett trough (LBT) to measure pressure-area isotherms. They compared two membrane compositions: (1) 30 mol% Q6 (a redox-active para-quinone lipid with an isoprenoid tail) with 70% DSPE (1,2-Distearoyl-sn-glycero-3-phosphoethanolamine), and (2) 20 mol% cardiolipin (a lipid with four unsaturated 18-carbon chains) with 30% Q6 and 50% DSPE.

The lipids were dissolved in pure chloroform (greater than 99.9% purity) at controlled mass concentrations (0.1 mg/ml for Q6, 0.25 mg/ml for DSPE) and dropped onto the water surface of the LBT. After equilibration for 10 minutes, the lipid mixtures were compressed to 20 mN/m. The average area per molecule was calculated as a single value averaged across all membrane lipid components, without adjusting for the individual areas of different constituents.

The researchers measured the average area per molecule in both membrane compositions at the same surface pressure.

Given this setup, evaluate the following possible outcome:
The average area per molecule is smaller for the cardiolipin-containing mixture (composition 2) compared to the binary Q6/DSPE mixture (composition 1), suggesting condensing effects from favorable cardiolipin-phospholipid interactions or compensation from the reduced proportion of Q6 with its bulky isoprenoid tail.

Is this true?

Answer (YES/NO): NO